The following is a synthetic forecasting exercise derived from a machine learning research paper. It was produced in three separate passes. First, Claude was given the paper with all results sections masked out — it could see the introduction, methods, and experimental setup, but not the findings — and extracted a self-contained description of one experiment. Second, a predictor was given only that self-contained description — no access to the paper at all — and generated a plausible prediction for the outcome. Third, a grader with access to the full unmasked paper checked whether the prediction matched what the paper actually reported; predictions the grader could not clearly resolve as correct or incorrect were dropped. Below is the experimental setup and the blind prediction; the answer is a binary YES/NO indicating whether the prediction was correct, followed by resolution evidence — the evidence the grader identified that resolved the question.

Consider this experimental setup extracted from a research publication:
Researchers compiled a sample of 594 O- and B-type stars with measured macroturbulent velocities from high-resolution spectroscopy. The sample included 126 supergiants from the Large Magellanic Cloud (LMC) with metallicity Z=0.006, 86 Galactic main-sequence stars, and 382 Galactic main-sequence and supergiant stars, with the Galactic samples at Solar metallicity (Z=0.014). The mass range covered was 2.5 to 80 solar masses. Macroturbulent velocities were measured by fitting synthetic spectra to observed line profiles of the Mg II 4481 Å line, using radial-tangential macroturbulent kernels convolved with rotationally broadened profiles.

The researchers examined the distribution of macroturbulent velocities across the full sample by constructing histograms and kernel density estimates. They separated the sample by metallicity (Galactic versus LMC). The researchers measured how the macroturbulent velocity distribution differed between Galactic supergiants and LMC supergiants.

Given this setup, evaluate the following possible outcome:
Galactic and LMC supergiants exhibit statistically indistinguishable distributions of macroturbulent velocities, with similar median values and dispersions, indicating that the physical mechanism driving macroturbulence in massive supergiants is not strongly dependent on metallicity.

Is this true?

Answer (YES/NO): NO